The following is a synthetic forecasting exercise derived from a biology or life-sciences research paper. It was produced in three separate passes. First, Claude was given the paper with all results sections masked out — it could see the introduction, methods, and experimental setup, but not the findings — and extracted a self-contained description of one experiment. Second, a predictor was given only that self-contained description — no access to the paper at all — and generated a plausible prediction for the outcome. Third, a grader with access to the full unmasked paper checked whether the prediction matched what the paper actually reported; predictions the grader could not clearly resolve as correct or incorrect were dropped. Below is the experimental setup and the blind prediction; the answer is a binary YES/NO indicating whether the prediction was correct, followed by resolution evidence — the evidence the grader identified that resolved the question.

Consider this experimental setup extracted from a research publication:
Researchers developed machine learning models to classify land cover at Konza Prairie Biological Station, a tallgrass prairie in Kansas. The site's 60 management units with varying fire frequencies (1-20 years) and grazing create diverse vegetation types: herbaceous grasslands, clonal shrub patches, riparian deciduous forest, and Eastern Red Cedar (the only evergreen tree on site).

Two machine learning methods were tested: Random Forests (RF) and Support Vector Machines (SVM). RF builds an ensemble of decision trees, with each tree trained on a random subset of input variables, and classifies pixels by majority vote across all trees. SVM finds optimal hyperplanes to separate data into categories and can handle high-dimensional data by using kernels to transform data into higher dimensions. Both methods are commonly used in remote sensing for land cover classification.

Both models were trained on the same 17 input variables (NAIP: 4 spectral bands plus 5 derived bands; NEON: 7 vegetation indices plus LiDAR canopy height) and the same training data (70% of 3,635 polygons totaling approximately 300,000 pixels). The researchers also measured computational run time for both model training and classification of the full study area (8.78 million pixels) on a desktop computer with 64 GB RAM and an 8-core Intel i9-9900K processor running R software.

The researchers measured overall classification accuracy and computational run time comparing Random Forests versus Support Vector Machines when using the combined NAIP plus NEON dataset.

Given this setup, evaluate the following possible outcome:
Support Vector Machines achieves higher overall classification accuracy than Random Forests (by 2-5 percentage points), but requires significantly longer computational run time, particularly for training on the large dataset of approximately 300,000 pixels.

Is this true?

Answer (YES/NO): NO